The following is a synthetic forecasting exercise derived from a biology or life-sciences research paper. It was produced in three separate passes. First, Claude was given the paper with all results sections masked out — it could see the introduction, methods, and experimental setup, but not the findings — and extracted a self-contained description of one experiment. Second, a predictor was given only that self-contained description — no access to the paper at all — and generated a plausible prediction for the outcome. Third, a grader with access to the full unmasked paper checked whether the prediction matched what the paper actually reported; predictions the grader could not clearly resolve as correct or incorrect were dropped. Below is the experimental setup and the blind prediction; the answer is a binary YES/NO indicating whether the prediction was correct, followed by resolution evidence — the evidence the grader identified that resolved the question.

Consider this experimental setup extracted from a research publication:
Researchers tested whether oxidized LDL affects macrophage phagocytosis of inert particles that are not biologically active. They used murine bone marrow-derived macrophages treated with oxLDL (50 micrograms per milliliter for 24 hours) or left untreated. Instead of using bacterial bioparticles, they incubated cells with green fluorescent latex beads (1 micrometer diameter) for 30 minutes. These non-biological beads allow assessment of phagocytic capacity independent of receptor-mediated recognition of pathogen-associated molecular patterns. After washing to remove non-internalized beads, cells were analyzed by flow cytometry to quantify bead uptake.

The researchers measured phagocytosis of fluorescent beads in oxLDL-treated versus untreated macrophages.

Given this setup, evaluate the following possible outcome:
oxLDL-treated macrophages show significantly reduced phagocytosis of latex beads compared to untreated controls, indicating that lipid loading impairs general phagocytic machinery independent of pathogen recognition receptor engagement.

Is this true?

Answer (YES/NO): NO